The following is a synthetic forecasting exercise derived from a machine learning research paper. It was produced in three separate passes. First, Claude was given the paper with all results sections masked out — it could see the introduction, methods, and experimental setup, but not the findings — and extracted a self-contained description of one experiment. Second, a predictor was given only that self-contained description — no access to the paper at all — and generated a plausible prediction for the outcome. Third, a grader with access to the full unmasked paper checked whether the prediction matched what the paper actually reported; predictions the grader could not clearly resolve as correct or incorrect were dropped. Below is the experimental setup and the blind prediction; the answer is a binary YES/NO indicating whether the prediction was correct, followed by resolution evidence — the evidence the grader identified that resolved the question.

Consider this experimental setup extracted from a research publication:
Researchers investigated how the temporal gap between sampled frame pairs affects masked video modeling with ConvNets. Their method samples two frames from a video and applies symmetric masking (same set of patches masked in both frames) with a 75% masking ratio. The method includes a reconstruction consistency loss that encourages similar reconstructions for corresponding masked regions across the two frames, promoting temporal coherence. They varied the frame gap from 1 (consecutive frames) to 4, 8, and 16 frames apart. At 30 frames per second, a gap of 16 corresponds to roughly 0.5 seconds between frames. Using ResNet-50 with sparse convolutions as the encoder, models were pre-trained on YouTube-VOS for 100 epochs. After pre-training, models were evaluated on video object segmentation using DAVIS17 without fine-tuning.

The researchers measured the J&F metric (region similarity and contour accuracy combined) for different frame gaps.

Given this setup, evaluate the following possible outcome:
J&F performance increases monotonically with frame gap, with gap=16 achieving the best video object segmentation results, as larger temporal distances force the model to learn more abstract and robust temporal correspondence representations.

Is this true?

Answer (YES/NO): NO